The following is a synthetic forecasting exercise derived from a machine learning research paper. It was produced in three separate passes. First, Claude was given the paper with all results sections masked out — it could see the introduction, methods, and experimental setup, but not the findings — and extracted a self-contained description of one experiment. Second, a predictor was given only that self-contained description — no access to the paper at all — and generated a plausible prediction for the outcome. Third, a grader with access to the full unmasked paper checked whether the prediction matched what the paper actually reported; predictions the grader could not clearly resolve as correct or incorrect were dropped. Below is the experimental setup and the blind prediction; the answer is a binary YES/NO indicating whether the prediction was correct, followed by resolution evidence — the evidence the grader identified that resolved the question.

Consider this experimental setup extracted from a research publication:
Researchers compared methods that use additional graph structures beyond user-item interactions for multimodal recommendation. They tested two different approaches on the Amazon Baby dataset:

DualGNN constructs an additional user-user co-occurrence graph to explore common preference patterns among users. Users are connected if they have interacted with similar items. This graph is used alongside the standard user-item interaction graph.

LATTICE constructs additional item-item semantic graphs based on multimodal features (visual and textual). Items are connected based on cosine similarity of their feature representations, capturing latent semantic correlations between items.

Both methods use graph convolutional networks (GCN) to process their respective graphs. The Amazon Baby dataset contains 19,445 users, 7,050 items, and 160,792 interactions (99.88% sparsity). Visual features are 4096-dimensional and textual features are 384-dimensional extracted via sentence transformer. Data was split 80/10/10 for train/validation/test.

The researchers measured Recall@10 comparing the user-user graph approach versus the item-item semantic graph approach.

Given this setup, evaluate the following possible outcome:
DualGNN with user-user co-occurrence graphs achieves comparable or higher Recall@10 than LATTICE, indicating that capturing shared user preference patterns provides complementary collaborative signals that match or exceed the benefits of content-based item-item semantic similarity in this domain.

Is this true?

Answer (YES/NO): NO